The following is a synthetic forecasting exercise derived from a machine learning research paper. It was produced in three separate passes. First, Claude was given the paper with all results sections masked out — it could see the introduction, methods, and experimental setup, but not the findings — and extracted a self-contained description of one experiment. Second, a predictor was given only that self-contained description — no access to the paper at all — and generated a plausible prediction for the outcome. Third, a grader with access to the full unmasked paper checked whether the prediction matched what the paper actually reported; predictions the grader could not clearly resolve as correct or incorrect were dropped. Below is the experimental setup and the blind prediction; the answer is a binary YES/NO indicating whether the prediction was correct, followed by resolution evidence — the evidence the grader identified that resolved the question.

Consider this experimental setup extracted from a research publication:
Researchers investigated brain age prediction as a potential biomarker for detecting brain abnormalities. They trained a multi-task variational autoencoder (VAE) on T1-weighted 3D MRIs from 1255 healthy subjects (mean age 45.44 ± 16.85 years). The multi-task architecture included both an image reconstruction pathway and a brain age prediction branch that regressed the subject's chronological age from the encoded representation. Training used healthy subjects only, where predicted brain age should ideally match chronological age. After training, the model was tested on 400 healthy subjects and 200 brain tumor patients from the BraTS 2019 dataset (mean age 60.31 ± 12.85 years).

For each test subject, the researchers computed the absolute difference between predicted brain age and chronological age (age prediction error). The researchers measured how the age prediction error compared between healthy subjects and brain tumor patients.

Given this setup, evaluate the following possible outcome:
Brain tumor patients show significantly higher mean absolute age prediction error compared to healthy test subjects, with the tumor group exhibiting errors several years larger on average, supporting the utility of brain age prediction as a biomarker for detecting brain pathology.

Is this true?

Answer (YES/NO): YES